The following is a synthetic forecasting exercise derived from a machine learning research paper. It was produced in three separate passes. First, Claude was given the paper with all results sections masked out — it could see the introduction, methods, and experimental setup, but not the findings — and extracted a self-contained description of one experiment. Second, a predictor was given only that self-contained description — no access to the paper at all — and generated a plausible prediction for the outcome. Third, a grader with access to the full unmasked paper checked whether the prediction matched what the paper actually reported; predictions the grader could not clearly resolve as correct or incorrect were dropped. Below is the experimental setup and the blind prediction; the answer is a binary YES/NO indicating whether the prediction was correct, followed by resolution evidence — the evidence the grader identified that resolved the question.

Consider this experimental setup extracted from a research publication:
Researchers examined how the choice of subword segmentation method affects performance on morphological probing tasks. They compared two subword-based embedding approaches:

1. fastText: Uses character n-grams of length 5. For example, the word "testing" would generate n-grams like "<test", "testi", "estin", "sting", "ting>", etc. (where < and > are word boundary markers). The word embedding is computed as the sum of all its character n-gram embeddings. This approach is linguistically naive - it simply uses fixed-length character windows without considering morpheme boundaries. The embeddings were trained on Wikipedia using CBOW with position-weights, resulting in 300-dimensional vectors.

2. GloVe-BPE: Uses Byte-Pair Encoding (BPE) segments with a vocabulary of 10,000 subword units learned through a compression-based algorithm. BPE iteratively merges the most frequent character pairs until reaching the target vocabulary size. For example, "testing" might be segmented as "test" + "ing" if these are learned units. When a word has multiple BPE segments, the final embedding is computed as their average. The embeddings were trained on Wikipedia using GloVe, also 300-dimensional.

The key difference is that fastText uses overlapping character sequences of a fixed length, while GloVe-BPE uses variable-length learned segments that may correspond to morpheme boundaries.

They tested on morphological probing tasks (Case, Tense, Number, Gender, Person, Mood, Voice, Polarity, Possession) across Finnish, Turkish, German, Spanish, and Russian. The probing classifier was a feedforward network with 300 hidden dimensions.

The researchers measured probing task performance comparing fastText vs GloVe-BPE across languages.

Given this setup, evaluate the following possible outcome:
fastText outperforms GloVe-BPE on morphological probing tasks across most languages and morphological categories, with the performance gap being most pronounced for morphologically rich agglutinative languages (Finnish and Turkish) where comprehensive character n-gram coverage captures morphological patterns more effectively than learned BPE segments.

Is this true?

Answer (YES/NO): NO